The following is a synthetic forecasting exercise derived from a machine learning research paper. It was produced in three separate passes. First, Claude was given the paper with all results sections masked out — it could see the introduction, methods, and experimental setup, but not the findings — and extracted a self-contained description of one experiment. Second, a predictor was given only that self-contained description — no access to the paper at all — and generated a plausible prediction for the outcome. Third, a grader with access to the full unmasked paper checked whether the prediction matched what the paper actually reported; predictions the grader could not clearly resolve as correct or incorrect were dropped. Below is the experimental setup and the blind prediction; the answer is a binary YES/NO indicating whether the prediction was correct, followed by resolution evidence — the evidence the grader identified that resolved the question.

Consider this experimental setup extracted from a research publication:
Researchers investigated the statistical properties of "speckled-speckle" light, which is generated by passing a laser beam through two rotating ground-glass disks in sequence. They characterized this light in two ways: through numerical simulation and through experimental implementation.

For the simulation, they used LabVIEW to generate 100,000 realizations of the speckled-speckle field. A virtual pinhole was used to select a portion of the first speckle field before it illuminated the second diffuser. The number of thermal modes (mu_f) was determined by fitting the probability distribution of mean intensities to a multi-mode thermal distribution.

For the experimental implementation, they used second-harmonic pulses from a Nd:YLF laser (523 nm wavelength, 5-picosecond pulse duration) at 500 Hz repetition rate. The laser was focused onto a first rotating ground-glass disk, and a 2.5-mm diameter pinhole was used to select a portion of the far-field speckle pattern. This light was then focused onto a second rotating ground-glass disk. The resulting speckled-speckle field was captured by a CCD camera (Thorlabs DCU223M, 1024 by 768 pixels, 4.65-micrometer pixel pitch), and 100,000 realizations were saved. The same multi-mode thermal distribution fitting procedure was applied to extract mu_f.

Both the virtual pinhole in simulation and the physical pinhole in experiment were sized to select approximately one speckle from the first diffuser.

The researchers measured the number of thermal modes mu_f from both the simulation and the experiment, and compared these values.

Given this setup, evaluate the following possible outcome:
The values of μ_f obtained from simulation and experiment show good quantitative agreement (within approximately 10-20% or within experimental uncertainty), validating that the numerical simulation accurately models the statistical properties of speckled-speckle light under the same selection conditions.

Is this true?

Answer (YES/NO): YES